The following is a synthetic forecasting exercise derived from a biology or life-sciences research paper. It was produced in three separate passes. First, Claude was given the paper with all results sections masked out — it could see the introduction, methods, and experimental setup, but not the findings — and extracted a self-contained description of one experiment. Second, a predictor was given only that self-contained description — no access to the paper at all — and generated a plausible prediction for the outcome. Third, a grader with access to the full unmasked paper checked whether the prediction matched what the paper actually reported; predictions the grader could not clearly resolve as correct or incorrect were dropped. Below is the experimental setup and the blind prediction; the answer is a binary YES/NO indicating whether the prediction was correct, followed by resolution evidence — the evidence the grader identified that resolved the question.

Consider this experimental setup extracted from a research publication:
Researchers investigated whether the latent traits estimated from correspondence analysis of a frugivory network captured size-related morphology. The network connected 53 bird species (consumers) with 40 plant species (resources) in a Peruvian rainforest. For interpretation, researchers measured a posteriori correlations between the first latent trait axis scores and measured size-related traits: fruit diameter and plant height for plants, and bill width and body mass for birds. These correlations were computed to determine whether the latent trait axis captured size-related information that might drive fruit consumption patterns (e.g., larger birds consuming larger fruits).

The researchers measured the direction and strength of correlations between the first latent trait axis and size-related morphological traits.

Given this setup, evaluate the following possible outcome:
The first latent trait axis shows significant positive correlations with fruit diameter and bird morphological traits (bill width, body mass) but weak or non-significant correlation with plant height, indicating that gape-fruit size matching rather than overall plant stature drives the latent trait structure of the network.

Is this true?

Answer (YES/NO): NO